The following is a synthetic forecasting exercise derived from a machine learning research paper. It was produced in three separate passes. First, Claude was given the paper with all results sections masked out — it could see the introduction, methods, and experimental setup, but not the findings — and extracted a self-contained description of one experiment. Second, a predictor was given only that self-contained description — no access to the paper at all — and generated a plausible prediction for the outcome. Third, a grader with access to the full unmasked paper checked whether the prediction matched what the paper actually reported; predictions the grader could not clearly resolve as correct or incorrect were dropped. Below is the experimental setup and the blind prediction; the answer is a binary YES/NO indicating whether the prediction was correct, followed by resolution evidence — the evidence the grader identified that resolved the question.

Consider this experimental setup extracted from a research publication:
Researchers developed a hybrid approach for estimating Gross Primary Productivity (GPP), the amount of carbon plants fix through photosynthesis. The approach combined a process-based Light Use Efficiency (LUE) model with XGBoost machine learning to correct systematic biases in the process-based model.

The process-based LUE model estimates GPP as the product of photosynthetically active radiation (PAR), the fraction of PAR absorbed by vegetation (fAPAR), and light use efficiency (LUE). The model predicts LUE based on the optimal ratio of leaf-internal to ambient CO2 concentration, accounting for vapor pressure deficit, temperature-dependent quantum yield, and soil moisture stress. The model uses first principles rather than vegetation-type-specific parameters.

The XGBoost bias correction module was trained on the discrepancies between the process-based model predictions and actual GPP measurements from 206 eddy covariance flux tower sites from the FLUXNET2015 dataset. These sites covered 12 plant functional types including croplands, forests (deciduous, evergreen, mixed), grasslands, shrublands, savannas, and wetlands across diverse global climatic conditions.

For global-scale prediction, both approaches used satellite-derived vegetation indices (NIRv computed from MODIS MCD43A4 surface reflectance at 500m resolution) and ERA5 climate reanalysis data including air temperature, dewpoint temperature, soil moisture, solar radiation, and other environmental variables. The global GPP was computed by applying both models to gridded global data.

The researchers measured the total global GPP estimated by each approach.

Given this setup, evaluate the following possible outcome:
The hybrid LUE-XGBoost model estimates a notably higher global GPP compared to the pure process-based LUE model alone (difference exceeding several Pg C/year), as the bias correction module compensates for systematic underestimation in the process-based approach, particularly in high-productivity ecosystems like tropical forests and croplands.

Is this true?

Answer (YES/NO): NO